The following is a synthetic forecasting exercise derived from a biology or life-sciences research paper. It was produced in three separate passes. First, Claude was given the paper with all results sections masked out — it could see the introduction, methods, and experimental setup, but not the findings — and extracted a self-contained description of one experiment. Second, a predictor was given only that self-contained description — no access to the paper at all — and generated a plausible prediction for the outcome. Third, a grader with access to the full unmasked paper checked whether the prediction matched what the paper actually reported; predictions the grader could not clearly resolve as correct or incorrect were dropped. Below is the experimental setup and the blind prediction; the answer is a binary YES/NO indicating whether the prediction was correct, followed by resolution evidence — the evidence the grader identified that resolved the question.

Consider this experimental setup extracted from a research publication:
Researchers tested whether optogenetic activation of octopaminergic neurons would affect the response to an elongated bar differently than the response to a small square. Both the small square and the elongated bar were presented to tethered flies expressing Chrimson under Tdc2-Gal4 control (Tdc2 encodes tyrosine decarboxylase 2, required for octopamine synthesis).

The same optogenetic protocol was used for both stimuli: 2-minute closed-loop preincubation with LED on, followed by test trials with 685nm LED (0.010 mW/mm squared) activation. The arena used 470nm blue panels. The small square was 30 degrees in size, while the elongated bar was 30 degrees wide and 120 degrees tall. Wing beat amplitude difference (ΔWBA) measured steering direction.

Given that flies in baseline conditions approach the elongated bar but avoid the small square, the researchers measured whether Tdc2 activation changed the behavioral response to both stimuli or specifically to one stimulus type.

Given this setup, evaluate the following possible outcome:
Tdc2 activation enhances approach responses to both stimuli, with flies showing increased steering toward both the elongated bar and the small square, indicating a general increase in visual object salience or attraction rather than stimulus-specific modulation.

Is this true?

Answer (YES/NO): YES